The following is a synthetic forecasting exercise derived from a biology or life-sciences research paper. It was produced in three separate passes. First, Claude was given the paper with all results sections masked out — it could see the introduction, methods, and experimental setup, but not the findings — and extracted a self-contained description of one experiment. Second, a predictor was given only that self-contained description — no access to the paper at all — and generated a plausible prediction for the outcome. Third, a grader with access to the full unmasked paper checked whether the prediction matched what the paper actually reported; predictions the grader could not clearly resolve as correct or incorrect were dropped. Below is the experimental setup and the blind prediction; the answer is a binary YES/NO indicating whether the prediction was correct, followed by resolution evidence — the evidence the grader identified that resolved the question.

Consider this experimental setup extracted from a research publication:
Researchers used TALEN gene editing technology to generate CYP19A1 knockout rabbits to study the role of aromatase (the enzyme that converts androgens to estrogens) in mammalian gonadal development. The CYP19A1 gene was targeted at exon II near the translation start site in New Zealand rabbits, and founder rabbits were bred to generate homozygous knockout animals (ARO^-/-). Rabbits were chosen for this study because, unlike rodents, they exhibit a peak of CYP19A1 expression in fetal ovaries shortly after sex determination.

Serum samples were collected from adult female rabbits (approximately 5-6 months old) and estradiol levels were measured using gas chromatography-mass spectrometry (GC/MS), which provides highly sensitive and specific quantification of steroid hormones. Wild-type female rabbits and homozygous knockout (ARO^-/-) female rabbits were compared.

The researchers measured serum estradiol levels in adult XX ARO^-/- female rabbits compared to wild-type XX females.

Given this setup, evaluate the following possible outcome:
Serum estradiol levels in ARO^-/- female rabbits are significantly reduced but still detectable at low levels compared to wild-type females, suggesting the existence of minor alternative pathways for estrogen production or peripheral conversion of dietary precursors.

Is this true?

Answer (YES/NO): NO